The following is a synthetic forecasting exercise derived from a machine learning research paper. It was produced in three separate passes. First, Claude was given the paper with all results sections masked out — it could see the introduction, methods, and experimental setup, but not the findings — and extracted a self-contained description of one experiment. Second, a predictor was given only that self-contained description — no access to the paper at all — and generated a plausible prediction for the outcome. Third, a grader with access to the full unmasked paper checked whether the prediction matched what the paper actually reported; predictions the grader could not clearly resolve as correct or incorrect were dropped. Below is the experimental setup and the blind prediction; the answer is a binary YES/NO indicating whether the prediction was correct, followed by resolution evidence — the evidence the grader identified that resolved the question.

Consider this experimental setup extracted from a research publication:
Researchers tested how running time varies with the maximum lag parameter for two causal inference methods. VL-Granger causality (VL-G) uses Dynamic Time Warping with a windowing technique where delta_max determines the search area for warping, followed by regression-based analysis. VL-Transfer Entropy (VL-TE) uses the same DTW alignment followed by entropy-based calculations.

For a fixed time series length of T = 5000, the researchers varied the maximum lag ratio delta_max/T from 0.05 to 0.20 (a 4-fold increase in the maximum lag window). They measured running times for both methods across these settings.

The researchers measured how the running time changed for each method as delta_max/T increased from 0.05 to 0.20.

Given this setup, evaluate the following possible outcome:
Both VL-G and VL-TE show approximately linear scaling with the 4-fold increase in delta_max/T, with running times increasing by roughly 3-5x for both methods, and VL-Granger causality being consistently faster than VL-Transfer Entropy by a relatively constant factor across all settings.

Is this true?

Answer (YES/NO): NO